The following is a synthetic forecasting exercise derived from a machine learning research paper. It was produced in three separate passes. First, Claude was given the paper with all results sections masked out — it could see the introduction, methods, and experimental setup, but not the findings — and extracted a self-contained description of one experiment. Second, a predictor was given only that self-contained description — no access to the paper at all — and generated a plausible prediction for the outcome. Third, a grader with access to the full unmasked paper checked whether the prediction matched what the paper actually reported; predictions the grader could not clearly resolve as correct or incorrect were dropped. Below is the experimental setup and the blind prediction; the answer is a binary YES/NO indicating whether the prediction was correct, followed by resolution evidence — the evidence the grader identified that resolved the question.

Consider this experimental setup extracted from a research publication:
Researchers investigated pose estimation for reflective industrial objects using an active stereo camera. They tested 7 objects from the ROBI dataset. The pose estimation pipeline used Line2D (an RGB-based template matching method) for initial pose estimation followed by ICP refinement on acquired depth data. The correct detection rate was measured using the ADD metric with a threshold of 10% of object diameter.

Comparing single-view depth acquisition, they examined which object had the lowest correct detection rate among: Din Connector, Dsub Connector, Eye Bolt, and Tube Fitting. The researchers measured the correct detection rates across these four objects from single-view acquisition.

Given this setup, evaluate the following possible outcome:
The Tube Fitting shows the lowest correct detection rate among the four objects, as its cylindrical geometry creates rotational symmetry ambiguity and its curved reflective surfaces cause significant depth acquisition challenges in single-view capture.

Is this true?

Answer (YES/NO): NO